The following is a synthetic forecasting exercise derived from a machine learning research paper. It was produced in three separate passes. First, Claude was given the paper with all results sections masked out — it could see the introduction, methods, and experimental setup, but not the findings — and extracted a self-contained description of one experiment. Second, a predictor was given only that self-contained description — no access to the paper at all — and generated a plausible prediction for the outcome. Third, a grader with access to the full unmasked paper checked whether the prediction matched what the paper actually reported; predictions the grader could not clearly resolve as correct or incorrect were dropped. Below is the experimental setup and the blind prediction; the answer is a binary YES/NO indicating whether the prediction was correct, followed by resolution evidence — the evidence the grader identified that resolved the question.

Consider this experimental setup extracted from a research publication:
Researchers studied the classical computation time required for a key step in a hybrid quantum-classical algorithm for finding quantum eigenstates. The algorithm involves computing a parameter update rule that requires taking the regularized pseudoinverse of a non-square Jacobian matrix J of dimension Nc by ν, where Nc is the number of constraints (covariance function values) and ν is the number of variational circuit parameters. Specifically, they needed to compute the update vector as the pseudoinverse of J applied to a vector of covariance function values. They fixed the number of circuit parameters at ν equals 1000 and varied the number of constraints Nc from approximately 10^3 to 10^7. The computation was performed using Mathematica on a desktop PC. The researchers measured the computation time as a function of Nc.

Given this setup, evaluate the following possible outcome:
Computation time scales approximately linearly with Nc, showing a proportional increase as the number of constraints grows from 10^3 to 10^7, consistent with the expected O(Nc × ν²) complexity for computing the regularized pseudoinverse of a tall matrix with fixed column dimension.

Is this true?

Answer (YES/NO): YES